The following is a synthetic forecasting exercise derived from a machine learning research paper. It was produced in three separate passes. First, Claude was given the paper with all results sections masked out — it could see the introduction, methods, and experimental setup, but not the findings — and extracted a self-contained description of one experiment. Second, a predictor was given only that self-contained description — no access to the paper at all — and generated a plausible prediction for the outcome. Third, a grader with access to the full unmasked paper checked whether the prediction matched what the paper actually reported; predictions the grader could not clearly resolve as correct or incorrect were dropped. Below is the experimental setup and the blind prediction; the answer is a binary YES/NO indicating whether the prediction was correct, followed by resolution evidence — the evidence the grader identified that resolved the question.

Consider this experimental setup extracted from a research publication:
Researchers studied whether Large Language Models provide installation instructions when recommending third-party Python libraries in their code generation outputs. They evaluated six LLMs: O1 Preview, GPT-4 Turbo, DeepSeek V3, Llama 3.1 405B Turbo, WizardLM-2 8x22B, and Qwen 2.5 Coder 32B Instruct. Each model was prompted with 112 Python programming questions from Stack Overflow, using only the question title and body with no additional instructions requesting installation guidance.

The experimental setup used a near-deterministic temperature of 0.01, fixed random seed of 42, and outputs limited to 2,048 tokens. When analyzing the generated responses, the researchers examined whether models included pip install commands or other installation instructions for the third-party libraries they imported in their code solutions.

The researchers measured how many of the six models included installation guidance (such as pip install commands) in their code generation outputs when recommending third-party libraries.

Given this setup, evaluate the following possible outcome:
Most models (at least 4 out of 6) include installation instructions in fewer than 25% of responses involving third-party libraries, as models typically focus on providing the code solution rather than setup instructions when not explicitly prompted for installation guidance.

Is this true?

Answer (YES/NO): YES